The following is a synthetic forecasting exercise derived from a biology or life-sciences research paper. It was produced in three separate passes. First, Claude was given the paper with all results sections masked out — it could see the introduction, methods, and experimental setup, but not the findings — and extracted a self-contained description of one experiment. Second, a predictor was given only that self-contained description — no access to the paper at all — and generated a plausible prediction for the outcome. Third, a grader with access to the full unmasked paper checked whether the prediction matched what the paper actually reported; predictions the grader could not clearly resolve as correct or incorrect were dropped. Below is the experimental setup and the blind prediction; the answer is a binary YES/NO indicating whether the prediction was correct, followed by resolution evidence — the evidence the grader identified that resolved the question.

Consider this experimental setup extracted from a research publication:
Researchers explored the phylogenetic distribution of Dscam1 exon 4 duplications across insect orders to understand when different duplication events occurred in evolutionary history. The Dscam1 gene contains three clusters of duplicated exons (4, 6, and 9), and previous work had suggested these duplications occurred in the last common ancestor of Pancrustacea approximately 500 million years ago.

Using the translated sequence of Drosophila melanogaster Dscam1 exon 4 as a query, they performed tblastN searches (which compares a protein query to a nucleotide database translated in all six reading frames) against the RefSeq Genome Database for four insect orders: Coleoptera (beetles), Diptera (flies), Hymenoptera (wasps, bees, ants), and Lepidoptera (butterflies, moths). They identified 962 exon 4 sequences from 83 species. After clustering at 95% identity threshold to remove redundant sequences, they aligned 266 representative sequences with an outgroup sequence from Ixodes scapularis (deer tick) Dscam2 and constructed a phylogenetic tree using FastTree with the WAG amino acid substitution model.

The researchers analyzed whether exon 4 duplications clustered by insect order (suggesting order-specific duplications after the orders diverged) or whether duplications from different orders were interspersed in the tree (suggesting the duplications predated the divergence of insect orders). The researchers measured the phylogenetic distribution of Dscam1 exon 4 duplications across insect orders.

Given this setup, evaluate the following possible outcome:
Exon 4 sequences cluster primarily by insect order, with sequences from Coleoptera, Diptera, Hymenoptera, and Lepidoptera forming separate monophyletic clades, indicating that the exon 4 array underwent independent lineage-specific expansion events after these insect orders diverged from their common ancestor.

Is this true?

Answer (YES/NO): NO